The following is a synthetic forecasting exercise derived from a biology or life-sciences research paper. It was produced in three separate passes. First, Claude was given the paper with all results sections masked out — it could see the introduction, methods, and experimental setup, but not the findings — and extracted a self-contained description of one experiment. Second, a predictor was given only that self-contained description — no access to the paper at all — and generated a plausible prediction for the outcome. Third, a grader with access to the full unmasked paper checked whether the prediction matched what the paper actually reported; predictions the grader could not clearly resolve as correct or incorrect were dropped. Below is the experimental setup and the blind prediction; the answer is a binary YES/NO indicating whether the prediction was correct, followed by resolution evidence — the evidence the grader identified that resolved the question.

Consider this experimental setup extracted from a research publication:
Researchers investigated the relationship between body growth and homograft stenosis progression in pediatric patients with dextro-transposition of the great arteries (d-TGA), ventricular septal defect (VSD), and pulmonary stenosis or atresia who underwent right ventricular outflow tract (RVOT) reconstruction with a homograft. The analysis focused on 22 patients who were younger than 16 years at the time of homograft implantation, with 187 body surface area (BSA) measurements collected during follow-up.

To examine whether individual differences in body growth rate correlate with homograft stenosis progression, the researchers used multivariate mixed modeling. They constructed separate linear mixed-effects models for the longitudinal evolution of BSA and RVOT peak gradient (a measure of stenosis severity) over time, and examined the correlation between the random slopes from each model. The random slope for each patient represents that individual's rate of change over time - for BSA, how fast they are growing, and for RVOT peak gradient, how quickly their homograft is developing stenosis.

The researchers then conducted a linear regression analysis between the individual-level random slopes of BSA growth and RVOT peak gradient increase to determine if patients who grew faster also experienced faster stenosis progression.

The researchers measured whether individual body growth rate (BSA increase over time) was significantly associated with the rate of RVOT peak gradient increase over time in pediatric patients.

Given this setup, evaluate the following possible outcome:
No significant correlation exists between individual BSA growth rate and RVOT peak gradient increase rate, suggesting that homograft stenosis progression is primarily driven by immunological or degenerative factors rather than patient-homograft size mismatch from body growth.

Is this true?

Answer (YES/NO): NO